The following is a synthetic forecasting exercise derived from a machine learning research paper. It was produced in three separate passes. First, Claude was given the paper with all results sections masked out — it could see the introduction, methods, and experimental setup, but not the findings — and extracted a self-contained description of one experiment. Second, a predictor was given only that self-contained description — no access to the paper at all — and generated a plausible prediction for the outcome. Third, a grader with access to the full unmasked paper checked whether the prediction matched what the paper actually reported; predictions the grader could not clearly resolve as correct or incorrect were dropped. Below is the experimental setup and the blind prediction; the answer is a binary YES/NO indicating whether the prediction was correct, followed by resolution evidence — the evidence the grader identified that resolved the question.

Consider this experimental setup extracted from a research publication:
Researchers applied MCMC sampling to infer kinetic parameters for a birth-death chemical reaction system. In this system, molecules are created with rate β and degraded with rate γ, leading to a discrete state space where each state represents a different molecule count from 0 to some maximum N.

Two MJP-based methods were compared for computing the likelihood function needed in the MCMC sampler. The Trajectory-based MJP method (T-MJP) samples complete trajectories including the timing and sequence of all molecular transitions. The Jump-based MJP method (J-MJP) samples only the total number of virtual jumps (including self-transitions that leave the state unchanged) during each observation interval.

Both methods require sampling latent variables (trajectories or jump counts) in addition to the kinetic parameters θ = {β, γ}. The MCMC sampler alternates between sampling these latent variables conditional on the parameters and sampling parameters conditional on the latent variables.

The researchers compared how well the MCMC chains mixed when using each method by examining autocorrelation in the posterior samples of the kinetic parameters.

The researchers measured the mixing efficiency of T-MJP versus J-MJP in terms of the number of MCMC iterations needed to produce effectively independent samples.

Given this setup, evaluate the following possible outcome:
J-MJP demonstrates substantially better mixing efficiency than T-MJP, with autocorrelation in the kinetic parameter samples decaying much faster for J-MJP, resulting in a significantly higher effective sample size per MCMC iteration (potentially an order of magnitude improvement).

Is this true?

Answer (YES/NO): NO